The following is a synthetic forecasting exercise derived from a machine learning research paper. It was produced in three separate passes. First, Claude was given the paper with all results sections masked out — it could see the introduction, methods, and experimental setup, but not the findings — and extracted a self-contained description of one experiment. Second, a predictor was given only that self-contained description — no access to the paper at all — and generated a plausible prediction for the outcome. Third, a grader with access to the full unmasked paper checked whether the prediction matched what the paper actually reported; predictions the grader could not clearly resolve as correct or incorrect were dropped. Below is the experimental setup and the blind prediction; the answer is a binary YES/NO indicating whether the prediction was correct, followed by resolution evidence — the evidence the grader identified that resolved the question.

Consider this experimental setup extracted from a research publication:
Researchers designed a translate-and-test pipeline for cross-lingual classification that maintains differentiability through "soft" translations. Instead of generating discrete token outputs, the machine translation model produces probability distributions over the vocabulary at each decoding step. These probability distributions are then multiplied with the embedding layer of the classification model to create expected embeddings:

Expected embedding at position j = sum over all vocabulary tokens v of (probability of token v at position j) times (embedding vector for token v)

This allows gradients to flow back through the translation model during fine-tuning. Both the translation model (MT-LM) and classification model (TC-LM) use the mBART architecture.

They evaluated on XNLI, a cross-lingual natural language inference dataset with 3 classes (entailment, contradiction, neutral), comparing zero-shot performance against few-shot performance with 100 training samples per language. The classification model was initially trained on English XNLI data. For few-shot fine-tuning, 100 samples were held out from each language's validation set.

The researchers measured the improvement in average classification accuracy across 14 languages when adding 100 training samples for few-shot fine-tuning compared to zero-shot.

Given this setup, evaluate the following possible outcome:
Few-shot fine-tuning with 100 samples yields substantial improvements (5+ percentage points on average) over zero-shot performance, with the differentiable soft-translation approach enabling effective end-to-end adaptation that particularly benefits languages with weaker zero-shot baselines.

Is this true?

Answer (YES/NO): NO